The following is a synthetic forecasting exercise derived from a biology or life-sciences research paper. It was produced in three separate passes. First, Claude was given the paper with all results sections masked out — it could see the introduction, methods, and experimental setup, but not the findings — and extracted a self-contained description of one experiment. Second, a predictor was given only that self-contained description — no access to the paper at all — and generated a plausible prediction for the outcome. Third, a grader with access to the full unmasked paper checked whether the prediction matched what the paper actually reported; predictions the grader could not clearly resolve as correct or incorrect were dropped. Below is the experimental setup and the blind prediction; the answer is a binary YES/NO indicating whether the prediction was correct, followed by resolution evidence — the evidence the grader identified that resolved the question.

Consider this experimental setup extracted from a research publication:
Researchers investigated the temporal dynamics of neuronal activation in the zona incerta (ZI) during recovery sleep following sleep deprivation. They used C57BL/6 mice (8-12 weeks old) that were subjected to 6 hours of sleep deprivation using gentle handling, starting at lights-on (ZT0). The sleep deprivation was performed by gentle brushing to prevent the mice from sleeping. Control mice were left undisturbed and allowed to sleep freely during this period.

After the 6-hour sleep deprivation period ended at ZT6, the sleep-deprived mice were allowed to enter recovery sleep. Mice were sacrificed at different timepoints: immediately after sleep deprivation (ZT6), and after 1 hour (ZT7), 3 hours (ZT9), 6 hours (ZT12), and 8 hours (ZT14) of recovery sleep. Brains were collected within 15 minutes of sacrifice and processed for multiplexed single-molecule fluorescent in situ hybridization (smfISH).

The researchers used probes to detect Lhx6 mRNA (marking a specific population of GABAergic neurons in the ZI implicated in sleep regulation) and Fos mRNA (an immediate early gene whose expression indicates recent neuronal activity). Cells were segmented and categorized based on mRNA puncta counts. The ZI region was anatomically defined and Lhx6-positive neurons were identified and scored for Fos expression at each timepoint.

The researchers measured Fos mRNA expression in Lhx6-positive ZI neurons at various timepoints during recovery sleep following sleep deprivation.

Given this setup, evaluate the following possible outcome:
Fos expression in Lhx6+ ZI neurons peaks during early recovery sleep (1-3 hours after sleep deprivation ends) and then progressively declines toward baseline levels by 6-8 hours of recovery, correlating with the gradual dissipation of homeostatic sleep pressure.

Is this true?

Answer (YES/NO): YES